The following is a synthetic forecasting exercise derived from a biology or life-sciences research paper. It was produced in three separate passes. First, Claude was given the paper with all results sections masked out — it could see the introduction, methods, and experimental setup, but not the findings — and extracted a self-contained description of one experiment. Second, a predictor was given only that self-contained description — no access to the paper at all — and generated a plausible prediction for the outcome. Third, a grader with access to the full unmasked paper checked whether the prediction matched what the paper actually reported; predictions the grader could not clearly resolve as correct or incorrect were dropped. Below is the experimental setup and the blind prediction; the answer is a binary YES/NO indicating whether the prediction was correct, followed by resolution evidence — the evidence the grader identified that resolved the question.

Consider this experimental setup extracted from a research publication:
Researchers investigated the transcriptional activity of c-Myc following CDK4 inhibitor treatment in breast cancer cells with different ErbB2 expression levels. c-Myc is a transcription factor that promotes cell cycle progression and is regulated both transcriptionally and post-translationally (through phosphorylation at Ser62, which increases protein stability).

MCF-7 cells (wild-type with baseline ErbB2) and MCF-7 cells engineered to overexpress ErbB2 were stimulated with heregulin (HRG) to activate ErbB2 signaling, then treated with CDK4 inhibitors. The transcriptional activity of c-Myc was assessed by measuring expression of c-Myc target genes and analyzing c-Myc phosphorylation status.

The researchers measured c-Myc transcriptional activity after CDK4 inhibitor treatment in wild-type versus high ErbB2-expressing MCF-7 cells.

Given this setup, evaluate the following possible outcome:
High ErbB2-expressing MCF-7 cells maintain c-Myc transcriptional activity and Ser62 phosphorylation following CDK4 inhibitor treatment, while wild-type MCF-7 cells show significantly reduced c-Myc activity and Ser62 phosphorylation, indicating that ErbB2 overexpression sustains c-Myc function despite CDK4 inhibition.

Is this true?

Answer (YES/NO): NO